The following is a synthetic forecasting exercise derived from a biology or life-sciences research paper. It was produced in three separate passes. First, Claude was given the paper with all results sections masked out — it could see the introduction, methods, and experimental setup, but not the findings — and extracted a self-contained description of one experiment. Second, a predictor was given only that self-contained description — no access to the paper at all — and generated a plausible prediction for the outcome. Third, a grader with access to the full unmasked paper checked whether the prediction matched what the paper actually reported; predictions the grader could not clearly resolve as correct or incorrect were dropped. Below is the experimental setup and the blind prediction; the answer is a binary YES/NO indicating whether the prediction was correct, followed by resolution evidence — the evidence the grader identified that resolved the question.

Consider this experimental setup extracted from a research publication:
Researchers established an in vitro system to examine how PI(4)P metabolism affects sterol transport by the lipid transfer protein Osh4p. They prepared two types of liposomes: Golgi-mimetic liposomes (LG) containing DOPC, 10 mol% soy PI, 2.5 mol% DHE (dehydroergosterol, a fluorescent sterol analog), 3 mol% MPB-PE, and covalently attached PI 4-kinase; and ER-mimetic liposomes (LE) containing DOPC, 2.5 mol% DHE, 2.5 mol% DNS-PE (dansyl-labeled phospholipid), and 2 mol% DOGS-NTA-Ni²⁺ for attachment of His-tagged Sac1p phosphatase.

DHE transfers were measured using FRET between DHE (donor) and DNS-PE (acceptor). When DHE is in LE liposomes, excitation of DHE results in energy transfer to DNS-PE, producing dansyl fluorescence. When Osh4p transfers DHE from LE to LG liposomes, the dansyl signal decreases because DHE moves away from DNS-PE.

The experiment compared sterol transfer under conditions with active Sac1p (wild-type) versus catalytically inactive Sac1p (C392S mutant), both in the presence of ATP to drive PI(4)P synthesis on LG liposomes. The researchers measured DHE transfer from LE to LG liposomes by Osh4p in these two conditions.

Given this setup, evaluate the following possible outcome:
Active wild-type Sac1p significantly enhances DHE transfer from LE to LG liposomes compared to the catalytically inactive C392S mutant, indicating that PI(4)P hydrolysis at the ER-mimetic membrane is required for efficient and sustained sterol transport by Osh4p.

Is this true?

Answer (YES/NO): YES